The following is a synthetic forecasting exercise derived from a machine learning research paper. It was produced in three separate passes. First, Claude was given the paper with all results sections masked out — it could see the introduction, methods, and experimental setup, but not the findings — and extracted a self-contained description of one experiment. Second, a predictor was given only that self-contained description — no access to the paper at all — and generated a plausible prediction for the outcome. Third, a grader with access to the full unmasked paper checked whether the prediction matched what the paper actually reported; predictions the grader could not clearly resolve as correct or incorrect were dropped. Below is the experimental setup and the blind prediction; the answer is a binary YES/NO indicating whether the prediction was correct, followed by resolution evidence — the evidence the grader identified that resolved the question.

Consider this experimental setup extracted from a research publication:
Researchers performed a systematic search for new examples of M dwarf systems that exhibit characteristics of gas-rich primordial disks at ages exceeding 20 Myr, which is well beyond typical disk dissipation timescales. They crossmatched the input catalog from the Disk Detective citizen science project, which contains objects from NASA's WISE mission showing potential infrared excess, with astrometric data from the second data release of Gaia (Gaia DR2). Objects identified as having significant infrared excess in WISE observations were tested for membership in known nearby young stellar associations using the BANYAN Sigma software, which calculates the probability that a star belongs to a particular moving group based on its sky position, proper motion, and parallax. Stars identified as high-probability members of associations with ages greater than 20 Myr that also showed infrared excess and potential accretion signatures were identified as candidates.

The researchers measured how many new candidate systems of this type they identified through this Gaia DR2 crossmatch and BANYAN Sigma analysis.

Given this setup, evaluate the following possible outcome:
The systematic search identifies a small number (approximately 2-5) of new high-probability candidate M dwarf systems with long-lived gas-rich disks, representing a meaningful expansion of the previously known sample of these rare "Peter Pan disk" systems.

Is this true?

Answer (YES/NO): YES